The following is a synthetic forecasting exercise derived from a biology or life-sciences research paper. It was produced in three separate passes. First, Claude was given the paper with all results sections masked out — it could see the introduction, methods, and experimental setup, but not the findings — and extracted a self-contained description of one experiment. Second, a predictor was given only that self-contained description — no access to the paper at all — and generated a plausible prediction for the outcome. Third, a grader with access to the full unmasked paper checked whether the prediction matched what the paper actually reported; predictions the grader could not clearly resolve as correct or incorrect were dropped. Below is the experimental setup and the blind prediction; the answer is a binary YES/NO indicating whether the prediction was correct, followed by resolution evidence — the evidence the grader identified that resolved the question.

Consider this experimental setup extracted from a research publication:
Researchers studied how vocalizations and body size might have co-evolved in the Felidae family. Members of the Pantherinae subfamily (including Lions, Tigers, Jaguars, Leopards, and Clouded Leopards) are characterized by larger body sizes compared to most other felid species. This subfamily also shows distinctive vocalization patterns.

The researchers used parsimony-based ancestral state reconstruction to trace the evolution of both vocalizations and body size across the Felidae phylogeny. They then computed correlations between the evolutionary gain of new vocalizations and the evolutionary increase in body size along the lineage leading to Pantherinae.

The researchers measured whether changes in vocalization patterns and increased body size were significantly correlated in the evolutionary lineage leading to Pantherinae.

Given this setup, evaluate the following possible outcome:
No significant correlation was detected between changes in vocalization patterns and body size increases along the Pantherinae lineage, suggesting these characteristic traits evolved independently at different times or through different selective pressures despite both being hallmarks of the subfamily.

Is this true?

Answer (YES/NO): YES